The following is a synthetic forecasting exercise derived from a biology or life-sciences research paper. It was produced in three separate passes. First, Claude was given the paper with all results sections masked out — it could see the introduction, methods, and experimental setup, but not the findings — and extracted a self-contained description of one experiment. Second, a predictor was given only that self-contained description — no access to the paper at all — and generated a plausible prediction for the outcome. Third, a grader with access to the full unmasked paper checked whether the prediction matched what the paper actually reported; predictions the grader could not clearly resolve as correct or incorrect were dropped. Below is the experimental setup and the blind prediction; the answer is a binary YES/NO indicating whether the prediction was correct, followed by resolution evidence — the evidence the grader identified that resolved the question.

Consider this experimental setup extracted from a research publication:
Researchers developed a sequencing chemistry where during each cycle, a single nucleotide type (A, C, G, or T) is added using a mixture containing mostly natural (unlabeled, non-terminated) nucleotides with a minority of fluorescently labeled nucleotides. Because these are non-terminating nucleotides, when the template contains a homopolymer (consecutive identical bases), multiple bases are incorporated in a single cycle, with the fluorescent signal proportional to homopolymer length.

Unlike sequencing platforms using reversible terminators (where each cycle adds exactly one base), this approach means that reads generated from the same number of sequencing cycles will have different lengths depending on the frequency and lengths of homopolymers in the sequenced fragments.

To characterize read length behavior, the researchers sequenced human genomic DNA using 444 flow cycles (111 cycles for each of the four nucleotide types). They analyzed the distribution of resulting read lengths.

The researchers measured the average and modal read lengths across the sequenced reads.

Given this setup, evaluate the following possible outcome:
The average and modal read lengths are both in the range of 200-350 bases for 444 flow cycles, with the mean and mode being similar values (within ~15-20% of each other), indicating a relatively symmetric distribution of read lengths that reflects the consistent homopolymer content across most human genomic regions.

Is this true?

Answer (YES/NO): YES